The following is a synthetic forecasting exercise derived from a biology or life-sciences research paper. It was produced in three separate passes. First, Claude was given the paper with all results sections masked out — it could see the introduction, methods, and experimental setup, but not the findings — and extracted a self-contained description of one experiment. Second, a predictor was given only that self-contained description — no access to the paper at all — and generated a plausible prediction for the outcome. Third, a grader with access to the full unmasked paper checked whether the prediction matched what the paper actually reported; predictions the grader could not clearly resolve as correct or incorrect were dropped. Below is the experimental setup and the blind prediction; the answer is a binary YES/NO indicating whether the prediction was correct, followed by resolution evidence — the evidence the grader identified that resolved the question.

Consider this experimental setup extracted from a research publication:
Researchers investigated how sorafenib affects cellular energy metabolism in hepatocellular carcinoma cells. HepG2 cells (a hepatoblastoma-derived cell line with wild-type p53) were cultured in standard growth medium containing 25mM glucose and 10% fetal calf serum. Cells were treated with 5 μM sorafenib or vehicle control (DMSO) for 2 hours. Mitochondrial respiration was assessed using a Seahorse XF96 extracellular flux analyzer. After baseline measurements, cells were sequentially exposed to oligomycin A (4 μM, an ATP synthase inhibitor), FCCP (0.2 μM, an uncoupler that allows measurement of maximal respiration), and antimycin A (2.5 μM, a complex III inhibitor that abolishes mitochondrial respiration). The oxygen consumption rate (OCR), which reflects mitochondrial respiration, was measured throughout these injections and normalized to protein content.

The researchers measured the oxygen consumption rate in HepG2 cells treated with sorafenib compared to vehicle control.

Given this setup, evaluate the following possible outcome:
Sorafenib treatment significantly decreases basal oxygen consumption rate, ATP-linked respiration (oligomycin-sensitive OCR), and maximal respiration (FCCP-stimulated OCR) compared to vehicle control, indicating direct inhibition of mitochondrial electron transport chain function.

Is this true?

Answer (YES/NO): YES